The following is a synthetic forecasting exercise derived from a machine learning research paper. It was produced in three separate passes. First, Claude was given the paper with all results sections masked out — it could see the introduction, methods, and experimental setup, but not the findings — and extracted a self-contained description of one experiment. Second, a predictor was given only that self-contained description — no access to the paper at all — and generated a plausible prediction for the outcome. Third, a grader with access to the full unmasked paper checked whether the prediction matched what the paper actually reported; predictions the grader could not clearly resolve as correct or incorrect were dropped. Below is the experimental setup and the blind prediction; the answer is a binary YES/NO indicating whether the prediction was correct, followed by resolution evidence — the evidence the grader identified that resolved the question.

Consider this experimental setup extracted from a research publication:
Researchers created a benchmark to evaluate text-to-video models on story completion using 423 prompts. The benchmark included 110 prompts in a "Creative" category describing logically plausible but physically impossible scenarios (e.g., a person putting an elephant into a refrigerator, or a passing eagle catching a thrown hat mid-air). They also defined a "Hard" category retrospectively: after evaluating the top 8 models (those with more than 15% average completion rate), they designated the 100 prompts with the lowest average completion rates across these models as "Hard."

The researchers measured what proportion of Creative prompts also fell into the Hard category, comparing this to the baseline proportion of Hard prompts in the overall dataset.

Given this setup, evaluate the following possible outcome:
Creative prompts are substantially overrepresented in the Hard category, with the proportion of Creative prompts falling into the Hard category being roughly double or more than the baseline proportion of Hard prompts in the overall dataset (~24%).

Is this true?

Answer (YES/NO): YES